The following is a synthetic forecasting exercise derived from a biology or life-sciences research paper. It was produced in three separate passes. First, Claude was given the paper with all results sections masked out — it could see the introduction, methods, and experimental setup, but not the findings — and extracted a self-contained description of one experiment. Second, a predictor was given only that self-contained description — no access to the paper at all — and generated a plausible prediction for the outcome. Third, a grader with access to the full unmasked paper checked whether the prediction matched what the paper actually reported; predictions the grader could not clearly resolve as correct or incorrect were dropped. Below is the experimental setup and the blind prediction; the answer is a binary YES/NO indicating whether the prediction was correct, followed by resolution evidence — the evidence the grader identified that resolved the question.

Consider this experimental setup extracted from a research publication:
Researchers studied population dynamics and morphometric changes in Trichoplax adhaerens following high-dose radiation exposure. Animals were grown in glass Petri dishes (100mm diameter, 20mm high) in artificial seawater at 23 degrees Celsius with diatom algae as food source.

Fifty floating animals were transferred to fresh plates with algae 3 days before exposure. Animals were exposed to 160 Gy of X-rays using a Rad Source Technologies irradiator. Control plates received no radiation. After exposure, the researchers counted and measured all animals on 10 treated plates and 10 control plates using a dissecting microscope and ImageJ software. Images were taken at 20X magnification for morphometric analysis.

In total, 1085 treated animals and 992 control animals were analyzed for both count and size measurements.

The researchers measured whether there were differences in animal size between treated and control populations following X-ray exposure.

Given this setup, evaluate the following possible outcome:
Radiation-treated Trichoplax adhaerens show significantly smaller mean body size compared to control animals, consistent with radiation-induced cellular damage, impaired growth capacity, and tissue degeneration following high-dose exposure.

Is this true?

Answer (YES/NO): YES